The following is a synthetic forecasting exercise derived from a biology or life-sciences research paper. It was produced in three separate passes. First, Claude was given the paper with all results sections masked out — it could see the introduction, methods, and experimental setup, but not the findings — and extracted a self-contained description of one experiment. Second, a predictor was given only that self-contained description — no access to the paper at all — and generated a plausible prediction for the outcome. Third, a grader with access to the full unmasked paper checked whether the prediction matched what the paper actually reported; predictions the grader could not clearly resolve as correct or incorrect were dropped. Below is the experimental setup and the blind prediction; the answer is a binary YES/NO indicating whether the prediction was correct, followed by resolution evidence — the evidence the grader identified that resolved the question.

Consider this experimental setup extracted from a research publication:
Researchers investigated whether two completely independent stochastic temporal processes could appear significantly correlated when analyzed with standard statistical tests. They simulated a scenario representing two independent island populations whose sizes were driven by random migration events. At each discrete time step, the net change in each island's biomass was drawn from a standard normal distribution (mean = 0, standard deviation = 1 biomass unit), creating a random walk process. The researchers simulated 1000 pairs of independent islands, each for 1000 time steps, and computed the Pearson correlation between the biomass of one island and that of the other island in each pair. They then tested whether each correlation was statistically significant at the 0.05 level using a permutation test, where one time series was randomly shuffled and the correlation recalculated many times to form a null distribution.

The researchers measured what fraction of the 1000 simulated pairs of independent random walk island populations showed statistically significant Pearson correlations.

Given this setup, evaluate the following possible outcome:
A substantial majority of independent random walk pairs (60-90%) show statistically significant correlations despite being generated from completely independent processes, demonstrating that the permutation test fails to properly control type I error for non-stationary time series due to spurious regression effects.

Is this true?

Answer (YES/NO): NO